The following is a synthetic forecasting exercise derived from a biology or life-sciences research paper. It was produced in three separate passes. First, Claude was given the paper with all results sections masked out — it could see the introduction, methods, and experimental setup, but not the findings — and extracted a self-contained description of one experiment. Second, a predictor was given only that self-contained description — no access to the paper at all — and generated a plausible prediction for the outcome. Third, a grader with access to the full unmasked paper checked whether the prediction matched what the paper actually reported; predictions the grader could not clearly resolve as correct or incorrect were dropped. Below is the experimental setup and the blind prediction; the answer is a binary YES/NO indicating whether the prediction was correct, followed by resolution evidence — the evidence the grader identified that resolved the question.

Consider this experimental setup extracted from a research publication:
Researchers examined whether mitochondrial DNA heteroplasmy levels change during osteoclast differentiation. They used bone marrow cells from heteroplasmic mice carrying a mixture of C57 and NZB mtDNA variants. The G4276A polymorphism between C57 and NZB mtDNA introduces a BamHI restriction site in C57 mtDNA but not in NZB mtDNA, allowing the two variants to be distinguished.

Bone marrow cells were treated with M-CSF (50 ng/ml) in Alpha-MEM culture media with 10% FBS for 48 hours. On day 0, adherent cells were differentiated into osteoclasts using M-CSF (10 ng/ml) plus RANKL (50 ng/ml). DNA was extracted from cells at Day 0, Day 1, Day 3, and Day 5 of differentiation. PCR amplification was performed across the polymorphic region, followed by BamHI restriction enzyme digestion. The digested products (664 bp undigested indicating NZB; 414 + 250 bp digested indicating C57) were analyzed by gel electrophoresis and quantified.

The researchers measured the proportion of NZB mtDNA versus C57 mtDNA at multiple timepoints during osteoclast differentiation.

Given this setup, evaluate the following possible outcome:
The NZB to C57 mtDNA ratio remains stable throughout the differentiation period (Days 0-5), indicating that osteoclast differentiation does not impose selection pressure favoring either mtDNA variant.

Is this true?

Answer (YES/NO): NO